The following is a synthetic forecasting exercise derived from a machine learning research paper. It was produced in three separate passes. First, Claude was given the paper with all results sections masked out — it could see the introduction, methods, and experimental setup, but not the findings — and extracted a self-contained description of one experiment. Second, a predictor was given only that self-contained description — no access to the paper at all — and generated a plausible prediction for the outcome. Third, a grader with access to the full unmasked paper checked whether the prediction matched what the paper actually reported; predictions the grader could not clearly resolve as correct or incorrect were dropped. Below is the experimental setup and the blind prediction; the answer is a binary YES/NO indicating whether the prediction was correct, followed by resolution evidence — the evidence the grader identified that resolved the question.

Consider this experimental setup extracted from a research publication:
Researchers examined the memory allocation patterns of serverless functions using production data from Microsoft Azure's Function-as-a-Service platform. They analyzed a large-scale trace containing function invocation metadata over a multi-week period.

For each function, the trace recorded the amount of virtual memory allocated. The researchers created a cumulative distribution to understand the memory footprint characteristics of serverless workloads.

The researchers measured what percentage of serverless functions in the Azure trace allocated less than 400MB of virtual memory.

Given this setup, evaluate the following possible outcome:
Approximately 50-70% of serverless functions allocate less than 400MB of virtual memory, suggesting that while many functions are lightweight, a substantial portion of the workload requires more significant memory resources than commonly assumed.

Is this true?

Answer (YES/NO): NO